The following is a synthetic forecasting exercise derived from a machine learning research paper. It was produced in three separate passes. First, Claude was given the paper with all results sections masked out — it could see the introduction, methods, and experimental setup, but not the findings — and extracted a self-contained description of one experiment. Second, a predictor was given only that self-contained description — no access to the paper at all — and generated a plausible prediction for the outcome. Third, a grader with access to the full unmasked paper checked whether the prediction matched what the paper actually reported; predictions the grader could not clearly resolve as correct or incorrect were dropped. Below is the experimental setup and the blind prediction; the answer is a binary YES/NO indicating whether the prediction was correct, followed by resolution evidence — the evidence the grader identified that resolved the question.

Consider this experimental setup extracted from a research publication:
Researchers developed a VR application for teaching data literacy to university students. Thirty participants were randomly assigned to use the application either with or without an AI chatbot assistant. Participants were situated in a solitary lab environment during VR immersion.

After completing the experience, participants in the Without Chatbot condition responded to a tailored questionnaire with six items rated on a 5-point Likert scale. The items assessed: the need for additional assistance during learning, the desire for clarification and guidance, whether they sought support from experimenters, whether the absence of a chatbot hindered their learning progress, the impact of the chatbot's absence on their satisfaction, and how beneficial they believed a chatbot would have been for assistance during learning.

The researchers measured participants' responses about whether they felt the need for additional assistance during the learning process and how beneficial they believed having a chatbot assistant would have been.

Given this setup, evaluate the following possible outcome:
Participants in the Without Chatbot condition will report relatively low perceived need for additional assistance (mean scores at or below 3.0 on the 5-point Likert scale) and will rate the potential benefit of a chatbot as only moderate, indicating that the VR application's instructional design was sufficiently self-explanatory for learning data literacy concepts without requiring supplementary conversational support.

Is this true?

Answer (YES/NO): NO